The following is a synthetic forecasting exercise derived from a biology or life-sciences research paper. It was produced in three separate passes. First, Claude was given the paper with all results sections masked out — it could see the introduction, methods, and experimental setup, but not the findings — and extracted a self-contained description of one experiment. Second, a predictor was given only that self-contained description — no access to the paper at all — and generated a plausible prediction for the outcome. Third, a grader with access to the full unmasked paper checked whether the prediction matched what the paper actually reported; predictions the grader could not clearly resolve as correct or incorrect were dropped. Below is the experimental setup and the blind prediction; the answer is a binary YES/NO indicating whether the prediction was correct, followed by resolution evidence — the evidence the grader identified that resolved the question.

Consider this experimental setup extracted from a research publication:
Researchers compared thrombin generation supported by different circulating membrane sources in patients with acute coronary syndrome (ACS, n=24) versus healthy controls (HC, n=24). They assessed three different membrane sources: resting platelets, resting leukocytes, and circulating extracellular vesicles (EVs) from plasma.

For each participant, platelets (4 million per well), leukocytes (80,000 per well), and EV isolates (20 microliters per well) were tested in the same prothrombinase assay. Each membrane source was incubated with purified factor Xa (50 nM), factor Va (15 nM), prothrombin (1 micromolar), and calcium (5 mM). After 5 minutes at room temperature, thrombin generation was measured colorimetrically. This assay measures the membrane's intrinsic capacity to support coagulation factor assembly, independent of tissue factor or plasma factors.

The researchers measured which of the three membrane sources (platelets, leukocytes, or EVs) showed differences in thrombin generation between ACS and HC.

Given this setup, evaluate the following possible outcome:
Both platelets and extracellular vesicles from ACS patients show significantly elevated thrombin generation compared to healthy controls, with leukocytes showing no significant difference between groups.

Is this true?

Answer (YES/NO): NO